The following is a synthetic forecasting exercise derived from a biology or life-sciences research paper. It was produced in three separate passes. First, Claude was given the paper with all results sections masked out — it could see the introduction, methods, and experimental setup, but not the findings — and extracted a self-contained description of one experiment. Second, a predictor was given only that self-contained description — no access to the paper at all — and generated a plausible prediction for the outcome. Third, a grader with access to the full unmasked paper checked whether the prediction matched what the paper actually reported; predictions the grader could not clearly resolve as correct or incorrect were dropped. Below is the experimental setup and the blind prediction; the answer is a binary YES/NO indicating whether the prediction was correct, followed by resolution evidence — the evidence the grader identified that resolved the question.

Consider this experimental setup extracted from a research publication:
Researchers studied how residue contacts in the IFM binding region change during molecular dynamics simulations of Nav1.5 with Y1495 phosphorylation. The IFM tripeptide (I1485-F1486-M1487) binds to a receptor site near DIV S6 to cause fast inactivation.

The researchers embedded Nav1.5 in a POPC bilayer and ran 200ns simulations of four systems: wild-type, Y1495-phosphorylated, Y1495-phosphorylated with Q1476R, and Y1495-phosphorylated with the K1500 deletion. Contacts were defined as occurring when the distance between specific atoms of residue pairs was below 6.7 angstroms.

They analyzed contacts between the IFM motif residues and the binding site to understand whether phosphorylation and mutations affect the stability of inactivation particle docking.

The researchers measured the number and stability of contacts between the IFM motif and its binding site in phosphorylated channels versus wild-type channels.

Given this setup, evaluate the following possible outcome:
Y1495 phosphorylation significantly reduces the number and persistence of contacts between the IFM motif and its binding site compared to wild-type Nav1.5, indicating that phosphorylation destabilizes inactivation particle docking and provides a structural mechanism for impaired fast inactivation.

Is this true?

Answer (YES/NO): NO